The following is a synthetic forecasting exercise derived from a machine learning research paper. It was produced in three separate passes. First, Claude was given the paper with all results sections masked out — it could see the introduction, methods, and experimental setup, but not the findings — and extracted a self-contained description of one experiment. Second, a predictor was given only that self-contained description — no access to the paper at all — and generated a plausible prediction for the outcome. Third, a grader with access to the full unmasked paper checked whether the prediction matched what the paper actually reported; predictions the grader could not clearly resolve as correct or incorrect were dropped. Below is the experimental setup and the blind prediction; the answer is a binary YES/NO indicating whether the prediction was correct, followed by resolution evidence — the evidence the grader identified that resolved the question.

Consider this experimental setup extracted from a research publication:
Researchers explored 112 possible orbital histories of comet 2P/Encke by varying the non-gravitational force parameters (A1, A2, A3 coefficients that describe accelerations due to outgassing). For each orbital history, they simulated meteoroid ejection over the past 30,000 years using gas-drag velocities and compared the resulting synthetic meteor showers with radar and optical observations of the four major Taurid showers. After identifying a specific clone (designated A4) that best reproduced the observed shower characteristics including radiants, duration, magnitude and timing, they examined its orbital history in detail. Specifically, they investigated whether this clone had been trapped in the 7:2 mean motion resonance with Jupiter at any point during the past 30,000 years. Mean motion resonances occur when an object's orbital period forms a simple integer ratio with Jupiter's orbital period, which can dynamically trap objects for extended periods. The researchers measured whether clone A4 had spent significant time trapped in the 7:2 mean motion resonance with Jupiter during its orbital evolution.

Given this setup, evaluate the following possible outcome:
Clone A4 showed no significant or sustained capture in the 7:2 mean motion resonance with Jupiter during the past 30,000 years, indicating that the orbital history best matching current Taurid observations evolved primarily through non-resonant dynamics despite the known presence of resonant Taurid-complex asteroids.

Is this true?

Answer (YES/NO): NO